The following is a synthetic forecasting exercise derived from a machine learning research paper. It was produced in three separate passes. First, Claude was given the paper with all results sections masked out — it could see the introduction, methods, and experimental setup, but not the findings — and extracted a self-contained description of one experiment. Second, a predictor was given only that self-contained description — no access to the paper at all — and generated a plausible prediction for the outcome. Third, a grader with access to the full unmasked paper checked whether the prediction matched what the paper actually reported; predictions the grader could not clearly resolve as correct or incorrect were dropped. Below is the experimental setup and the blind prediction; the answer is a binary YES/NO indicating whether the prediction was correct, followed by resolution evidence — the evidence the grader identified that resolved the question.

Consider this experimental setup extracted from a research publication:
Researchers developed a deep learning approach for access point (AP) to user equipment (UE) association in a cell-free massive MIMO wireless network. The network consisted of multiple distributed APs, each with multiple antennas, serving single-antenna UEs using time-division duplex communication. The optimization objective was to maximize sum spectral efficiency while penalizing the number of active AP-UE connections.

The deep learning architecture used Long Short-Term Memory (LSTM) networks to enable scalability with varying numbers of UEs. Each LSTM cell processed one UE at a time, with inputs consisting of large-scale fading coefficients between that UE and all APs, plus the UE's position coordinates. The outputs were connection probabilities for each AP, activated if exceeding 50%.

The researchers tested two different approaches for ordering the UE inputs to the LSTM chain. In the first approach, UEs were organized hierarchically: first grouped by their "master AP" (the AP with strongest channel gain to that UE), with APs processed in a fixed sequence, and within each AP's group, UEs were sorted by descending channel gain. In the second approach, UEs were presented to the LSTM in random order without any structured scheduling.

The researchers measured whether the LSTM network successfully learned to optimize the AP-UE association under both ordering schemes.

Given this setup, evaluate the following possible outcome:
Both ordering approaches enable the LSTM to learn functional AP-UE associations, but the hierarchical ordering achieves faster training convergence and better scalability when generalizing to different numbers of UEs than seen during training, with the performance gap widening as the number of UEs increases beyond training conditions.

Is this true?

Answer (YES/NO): NO